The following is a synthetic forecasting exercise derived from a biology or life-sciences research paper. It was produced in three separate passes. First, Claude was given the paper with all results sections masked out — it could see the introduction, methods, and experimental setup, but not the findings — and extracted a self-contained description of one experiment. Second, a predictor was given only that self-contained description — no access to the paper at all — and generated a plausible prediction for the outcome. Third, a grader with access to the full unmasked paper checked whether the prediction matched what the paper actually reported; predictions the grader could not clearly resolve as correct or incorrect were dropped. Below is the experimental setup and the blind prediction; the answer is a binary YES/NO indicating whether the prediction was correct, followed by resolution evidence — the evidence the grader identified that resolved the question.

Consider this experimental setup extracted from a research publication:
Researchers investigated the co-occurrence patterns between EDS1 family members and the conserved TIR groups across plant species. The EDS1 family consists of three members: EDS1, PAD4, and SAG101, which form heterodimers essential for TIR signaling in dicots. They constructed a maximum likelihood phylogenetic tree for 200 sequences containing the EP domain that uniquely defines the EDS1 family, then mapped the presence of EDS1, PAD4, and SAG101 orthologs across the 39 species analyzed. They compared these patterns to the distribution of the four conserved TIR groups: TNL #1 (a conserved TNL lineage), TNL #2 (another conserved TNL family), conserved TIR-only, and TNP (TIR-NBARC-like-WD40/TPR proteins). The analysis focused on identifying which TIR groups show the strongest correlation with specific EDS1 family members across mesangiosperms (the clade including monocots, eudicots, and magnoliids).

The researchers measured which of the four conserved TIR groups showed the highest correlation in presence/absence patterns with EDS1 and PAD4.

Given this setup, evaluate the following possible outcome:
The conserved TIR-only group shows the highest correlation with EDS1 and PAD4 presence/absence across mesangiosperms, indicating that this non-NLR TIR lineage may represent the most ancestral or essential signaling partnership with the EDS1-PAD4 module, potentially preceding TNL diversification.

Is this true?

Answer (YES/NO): YES